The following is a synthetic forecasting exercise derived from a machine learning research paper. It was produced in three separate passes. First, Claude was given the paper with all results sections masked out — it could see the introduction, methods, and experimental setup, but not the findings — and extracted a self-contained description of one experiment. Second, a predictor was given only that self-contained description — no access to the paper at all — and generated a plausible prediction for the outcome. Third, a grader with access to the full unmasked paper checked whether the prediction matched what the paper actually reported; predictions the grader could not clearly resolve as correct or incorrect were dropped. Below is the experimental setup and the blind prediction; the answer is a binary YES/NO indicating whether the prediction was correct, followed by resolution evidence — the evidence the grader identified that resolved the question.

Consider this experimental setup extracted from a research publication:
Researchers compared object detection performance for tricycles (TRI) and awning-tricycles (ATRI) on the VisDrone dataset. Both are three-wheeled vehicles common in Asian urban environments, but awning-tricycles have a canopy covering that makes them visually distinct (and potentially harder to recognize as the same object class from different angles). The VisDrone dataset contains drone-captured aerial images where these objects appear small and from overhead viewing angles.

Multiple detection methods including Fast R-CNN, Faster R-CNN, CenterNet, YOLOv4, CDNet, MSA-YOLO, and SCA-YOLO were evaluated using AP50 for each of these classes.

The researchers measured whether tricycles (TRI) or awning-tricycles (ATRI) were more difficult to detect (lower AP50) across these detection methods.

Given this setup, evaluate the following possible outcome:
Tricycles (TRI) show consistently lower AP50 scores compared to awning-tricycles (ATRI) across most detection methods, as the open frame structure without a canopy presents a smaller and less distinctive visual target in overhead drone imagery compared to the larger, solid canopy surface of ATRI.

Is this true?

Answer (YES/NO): NO